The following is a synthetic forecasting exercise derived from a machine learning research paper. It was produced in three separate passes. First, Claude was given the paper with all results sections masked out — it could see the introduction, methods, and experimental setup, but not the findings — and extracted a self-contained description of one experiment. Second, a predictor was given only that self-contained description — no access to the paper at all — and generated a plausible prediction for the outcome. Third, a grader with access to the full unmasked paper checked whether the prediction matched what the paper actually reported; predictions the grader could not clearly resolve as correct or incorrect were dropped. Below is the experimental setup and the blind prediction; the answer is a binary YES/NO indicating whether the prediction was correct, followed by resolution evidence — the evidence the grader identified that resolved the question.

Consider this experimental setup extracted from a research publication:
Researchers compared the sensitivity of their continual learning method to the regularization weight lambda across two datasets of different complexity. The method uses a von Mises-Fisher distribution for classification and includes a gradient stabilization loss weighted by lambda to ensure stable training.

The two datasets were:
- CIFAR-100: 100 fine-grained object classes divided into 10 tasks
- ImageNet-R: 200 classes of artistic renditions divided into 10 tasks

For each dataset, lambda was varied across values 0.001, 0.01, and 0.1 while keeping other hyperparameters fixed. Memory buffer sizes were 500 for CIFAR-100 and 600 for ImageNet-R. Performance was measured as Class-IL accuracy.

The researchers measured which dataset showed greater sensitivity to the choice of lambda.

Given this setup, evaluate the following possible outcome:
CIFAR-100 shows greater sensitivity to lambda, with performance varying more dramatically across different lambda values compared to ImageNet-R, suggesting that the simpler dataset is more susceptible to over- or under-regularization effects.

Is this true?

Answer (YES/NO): YES